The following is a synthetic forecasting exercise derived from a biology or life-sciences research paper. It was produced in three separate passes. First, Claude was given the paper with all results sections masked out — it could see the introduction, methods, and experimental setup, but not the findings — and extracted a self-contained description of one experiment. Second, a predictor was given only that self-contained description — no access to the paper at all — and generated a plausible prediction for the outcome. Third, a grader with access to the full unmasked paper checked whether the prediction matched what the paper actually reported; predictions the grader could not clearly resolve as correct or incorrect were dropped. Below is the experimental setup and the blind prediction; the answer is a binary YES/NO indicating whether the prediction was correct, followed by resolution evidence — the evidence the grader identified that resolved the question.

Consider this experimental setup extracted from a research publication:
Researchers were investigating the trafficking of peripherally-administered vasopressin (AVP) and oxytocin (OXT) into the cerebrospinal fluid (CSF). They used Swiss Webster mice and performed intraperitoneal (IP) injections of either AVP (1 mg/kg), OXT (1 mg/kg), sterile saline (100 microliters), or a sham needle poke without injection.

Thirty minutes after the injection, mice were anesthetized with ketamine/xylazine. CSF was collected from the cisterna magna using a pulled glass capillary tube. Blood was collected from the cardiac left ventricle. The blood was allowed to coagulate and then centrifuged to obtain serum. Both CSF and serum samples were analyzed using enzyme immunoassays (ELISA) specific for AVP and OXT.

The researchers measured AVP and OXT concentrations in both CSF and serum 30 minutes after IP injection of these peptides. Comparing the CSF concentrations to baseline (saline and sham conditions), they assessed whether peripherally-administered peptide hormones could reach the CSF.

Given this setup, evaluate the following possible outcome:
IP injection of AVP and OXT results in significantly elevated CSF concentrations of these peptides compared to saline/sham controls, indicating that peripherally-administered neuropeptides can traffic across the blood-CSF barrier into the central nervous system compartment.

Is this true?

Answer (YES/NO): YES